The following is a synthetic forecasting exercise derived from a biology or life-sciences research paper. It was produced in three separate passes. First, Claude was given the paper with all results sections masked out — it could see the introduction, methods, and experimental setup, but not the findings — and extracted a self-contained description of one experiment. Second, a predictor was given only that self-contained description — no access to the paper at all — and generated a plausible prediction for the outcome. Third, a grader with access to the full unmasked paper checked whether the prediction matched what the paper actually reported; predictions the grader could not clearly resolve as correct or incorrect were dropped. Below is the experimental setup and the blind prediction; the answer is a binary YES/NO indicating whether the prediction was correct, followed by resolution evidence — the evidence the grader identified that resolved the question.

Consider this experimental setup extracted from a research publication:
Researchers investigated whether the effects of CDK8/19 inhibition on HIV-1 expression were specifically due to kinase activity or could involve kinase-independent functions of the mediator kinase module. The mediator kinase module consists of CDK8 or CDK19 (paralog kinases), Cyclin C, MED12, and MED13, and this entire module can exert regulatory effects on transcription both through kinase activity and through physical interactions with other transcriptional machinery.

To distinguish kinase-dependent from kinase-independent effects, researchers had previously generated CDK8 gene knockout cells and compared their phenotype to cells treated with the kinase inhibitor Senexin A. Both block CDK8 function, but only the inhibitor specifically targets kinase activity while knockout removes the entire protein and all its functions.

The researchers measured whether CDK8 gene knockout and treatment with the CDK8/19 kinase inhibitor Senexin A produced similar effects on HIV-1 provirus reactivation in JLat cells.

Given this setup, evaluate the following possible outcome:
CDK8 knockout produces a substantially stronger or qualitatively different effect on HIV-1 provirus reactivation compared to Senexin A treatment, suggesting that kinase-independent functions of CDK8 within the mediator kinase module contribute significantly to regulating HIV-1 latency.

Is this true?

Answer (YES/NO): NO